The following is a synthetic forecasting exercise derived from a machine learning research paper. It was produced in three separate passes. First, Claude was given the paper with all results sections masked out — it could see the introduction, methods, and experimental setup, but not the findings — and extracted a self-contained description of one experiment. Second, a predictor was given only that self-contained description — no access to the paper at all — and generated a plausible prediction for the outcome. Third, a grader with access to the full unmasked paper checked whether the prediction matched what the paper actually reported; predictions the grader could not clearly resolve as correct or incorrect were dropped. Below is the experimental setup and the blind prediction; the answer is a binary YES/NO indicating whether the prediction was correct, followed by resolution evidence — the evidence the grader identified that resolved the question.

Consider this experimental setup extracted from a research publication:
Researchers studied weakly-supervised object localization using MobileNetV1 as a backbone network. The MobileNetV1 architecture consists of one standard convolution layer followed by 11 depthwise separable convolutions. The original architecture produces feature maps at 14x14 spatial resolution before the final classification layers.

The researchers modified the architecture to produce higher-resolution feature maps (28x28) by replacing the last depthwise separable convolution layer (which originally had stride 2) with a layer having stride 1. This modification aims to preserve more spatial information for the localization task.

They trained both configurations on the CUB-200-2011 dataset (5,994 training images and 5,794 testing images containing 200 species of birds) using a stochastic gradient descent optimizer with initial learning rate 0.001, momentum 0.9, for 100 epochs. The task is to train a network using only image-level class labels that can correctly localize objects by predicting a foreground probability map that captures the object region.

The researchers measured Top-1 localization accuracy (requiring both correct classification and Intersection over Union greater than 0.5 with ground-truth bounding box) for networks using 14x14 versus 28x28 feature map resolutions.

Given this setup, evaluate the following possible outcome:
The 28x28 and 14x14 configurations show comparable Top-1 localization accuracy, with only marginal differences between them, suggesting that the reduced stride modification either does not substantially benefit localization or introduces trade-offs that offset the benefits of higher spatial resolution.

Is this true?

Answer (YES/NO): NO